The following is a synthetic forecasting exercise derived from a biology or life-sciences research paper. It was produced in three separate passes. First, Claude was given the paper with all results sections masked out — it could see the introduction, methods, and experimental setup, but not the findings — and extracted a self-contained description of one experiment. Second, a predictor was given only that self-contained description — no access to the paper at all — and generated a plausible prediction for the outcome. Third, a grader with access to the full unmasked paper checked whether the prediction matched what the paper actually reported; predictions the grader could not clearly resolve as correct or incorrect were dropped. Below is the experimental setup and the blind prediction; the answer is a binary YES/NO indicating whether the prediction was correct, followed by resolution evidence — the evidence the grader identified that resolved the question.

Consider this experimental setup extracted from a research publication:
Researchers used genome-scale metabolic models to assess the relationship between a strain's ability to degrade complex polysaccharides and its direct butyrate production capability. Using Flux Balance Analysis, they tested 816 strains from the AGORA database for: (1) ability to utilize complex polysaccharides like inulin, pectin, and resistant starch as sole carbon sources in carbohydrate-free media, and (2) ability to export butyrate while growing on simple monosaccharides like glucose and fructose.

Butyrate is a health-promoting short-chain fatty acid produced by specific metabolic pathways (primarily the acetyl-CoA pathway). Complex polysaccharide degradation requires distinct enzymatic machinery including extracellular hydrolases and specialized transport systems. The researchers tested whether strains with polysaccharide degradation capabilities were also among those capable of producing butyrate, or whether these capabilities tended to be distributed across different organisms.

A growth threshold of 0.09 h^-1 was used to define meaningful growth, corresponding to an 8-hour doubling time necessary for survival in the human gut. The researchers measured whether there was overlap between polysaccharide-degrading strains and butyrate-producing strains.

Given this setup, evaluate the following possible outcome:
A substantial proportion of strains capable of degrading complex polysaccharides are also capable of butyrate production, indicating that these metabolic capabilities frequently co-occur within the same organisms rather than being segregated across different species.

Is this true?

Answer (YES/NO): NO